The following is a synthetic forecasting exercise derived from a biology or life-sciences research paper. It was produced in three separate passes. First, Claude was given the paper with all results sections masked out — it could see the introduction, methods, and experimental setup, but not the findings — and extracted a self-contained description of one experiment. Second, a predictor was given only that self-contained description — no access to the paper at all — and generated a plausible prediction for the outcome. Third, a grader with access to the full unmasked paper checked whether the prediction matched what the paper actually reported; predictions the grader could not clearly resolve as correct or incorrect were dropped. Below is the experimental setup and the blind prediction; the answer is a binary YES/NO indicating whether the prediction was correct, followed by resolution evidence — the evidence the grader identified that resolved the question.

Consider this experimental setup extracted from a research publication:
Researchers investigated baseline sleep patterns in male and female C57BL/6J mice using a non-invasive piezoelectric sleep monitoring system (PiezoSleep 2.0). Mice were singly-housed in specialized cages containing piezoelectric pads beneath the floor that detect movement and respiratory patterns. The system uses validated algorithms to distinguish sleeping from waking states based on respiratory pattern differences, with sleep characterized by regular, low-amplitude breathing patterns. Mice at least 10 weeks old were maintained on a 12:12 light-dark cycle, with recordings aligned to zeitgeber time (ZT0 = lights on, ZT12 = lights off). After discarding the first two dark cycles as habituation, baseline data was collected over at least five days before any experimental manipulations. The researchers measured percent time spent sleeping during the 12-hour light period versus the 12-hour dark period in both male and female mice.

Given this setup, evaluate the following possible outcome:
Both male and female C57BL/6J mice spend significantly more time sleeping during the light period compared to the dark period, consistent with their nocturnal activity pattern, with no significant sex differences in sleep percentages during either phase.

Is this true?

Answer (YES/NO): NO